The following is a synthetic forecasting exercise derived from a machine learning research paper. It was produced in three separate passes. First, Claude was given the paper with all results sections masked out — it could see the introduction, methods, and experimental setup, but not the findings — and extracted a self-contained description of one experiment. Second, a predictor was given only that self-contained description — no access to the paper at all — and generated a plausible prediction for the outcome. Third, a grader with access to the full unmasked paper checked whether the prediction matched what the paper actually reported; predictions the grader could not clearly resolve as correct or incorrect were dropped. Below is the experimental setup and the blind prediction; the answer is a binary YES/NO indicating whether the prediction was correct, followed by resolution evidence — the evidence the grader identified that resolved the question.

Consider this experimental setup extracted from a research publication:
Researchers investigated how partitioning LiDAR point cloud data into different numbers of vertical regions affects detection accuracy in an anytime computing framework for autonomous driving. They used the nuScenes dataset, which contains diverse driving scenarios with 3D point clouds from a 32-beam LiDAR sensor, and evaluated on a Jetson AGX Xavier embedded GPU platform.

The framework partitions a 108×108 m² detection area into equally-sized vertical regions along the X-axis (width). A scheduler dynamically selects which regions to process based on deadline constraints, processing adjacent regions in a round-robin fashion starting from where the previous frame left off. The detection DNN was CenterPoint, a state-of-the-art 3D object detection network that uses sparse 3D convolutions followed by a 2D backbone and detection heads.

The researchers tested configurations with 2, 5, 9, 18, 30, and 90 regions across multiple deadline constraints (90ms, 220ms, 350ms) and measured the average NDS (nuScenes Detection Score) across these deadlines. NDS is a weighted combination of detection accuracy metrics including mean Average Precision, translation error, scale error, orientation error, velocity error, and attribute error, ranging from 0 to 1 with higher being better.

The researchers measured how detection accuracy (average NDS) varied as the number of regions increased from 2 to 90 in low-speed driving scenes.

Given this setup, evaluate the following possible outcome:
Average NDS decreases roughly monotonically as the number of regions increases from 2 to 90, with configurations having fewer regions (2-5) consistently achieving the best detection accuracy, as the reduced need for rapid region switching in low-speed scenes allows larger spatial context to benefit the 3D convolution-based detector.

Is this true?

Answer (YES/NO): NO